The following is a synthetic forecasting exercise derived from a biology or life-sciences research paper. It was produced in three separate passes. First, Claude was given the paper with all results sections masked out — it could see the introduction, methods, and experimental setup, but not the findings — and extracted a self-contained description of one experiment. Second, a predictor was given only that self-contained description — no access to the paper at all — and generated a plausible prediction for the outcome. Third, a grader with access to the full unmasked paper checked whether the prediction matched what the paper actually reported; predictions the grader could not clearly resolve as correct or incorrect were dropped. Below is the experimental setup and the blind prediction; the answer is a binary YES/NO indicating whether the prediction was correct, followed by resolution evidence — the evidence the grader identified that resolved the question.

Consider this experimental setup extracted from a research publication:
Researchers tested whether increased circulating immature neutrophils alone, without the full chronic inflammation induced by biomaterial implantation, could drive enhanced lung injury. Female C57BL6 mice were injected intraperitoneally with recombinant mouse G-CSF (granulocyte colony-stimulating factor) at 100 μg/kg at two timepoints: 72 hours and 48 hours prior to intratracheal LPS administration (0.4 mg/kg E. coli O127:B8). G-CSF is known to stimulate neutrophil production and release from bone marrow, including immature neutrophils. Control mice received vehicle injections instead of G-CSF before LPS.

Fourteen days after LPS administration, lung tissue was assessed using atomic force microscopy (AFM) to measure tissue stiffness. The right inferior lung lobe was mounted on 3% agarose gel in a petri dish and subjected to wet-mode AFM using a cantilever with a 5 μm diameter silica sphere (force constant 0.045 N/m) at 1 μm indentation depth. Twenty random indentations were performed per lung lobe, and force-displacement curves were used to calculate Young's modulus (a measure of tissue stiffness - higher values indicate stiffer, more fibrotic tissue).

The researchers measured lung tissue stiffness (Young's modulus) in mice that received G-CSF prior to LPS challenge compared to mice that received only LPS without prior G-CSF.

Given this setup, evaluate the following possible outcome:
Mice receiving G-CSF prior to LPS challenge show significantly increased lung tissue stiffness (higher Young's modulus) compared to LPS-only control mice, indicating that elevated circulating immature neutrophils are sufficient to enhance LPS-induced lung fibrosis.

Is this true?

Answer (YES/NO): NO